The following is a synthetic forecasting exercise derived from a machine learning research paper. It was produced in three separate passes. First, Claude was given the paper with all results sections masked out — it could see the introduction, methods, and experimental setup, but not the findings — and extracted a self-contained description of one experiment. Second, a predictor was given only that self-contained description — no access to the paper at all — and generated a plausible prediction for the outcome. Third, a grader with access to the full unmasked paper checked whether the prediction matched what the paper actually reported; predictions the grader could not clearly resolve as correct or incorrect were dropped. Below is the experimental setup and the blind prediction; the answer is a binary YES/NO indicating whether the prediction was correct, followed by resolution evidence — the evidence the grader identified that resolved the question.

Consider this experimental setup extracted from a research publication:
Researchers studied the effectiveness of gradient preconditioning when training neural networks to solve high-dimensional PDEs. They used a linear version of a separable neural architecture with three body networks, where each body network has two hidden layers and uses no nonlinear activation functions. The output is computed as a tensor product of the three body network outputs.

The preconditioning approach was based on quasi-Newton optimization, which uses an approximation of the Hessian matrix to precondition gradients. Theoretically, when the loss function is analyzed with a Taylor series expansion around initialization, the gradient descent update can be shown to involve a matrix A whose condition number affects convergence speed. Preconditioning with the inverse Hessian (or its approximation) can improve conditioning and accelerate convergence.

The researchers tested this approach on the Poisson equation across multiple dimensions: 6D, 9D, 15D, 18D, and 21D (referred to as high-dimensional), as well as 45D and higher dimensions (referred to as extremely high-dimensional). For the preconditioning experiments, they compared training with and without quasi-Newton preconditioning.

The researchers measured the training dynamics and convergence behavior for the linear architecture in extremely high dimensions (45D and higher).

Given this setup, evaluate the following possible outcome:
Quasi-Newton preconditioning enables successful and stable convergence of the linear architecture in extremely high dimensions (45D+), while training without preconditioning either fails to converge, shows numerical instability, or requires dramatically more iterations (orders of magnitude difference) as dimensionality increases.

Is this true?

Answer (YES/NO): NO